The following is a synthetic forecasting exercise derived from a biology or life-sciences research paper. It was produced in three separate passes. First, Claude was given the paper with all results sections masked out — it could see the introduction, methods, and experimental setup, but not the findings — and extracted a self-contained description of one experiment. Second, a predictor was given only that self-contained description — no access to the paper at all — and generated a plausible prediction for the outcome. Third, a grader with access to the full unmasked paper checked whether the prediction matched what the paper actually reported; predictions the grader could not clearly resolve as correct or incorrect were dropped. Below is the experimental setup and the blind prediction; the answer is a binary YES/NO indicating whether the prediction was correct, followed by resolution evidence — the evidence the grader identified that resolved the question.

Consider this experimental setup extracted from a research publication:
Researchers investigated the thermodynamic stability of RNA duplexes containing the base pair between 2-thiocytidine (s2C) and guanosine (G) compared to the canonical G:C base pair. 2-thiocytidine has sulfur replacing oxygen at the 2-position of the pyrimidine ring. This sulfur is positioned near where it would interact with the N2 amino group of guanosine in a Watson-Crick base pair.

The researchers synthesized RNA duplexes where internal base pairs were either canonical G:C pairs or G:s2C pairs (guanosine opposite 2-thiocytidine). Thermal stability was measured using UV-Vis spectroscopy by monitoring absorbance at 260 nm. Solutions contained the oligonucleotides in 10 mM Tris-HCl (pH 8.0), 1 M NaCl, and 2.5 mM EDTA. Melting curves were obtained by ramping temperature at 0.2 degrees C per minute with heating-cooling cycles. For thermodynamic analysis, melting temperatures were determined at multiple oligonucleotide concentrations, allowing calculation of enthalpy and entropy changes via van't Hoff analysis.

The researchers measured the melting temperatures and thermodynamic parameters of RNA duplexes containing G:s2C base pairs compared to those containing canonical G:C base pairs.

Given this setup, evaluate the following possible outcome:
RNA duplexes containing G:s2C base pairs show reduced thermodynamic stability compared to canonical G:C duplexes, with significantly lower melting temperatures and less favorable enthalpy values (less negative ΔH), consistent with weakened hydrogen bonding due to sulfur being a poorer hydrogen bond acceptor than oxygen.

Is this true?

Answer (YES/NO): YES